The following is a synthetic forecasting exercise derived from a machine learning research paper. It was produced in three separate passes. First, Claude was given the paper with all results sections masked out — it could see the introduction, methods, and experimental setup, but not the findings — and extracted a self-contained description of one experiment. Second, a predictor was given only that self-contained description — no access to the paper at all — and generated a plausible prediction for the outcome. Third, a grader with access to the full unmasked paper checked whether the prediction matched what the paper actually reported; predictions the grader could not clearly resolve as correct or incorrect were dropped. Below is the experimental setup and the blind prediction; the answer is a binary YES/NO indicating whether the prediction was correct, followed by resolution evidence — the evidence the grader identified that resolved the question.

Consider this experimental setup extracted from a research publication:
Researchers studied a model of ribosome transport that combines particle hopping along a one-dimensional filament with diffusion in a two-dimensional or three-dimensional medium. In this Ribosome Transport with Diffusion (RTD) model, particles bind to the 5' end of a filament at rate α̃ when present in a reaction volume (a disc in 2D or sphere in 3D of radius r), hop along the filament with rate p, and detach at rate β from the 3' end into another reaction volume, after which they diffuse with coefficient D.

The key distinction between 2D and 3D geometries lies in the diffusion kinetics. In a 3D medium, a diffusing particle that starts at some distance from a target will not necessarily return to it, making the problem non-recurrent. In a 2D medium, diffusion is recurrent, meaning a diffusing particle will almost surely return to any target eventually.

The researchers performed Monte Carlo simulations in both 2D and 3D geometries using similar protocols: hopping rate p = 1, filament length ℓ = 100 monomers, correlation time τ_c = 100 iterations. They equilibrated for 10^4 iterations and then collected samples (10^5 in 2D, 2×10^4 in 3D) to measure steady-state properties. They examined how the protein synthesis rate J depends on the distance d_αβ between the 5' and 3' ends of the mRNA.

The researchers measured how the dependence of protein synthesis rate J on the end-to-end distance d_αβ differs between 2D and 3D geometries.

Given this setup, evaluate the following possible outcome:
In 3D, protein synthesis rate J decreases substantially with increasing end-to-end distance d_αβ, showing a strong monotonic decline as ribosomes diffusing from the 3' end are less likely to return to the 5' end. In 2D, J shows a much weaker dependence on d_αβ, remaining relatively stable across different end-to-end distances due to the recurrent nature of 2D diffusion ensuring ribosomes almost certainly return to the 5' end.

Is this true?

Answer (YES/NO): NO